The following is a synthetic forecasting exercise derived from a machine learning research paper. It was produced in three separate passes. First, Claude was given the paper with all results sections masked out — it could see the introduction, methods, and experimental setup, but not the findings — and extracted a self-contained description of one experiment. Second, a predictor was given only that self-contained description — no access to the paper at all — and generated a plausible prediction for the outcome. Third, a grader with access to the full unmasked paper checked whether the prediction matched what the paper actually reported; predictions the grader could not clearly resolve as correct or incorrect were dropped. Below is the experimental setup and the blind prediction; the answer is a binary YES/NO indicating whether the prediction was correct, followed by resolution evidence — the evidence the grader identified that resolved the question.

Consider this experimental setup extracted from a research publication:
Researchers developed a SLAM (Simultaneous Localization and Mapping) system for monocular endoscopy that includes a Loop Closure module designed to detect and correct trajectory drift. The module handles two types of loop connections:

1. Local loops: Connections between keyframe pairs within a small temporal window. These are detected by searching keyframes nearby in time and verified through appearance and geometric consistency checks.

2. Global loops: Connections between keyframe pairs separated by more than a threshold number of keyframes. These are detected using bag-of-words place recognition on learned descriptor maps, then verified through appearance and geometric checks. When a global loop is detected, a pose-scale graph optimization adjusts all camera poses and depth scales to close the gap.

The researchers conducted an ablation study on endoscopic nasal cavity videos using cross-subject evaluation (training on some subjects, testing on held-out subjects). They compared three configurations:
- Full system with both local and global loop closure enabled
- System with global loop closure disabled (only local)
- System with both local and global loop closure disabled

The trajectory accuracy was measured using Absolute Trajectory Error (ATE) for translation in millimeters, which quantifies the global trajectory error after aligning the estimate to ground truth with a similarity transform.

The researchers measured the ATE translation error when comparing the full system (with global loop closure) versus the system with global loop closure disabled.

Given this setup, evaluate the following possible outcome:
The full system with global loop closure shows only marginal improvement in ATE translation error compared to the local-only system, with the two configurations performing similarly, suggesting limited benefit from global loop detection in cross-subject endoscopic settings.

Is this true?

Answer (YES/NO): NO